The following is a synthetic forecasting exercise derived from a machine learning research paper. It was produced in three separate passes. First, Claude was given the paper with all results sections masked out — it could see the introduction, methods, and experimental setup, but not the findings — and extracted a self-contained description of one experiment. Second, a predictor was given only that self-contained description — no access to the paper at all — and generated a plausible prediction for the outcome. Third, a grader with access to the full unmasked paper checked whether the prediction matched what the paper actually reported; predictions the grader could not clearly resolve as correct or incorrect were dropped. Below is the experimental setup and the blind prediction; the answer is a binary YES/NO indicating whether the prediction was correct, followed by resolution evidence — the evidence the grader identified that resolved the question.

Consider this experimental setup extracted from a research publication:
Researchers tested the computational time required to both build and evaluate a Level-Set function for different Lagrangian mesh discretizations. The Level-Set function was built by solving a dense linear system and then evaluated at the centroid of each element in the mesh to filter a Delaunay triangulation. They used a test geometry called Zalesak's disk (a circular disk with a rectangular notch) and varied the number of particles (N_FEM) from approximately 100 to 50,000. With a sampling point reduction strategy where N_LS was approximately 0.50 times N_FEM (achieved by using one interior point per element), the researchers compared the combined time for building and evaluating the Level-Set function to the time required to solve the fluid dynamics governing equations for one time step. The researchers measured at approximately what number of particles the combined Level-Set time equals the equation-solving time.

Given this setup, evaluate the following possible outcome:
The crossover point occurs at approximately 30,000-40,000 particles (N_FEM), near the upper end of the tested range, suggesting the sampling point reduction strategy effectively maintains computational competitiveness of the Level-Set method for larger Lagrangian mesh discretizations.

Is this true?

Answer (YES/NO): YES